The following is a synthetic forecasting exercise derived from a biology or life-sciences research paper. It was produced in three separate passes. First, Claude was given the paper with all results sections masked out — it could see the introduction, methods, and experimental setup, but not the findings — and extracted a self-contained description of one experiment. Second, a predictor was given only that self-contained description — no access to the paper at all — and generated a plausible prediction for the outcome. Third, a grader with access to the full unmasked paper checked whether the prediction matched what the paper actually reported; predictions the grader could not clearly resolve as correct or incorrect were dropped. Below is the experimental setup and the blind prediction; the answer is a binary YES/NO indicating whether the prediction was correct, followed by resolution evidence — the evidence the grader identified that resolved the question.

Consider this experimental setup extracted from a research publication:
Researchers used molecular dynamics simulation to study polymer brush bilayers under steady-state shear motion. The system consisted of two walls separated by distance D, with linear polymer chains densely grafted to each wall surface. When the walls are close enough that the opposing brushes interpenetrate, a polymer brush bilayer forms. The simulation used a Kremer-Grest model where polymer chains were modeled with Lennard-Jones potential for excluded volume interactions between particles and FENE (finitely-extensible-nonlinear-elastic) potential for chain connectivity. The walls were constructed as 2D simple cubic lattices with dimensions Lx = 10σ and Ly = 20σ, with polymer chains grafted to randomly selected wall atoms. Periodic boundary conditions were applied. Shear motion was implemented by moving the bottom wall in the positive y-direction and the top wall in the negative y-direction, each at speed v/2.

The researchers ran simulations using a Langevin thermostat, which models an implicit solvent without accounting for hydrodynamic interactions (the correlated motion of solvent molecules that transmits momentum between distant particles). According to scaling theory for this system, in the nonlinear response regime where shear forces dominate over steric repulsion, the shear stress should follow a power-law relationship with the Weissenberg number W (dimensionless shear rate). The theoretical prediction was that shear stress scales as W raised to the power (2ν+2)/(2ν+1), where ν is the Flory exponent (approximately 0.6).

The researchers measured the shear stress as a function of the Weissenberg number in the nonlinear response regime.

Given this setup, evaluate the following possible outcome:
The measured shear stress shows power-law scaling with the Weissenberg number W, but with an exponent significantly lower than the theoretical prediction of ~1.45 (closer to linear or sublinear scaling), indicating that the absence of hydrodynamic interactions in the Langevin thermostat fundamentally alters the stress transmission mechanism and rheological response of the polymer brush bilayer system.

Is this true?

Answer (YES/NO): NO